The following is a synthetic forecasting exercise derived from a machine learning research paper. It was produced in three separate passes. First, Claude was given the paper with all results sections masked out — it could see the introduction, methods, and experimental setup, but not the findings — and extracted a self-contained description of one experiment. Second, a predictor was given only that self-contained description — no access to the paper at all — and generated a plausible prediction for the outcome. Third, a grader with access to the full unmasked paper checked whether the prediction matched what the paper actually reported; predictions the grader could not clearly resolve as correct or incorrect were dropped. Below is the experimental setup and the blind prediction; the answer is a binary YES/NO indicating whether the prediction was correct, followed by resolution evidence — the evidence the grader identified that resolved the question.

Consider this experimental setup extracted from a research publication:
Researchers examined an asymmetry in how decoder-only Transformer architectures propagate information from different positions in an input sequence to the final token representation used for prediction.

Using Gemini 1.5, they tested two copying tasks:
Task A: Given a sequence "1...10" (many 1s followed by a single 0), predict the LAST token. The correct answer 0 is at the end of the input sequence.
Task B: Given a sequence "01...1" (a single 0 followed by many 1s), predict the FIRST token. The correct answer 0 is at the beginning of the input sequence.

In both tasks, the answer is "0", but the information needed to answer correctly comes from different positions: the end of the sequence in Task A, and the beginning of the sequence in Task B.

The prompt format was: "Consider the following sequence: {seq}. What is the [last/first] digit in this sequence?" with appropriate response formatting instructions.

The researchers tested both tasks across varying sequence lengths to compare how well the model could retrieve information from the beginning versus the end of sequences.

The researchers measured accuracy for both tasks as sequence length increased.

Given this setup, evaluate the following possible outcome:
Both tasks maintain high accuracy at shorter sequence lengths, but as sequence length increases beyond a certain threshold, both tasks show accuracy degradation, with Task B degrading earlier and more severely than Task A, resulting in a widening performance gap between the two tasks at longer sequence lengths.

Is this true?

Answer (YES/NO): NO